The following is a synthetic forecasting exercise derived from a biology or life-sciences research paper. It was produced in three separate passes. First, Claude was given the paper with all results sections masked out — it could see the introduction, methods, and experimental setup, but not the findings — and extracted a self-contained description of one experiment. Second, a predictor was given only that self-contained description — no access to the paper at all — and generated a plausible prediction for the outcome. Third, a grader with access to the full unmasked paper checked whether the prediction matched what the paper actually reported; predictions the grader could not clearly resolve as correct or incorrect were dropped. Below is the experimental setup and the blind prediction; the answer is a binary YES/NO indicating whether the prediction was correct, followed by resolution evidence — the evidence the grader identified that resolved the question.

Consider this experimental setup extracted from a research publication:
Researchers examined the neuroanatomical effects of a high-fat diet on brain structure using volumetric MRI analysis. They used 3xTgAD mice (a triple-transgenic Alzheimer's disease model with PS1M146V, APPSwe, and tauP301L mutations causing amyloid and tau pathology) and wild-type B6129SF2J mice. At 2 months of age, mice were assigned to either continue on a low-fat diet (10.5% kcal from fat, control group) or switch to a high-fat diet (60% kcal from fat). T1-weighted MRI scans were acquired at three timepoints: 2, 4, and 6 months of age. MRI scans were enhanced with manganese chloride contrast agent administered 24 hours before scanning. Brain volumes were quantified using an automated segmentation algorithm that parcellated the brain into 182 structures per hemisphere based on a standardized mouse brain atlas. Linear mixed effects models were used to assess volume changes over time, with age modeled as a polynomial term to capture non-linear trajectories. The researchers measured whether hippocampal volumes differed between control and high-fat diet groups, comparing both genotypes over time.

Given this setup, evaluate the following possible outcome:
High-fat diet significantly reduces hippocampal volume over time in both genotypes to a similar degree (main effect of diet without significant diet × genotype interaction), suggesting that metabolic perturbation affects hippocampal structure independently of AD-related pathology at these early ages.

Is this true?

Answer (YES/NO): NO